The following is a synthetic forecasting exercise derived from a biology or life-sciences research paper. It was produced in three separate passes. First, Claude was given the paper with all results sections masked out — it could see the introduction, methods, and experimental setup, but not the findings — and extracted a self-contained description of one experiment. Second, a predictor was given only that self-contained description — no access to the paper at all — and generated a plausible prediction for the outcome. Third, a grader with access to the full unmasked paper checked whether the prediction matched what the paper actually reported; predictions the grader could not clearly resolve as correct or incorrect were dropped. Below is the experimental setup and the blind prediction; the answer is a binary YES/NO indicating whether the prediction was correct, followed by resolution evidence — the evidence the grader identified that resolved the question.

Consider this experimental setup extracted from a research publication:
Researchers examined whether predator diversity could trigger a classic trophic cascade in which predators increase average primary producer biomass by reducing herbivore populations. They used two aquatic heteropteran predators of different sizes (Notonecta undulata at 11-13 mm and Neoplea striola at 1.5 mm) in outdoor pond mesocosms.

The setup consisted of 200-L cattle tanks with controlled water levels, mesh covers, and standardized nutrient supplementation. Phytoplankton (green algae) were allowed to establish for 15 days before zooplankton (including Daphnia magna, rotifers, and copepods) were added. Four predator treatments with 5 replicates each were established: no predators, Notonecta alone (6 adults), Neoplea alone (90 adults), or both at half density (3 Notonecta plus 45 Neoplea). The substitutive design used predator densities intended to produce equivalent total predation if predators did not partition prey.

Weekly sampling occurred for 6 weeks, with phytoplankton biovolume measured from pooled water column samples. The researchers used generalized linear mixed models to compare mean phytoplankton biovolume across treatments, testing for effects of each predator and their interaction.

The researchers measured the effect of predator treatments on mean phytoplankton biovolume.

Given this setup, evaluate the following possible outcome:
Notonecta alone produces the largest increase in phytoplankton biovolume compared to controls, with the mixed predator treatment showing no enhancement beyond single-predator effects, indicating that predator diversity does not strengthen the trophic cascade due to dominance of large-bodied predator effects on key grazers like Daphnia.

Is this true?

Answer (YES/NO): NO